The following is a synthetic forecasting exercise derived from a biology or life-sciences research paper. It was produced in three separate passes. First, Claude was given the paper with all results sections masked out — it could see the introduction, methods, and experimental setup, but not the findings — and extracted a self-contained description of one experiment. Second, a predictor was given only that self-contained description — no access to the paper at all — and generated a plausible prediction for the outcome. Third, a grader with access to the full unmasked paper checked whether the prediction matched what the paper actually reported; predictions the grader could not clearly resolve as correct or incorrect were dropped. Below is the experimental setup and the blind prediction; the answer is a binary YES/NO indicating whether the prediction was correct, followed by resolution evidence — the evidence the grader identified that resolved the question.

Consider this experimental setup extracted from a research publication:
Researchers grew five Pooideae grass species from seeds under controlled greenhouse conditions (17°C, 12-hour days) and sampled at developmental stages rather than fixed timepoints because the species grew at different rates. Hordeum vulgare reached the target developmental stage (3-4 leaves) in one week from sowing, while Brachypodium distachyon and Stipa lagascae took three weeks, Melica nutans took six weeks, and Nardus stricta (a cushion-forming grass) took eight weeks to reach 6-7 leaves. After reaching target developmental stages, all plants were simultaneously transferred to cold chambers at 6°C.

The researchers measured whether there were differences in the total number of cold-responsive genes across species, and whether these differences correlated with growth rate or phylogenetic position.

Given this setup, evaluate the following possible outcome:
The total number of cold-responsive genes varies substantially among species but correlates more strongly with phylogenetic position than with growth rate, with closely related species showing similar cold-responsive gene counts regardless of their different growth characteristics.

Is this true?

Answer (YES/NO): NO